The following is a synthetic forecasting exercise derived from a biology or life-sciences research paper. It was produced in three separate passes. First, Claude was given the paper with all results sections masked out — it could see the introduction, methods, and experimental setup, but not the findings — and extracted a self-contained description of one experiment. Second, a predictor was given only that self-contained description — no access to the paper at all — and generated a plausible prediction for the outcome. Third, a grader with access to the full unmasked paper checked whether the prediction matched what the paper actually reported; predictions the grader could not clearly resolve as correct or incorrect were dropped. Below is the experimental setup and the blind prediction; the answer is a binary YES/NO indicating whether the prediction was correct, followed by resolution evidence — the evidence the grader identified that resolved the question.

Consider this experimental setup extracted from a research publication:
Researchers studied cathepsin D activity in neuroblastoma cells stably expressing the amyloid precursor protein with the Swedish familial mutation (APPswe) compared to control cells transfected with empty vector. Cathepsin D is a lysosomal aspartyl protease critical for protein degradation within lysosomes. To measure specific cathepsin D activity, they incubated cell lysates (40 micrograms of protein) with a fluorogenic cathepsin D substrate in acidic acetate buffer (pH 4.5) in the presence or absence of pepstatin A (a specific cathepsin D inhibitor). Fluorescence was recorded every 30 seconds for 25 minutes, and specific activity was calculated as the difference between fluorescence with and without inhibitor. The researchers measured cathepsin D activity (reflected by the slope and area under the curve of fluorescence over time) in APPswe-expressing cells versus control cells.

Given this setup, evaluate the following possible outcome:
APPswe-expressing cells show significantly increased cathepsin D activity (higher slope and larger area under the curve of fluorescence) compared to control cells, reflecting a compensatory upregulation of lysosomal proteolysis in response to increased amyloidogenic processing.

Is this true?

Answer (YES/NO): NO